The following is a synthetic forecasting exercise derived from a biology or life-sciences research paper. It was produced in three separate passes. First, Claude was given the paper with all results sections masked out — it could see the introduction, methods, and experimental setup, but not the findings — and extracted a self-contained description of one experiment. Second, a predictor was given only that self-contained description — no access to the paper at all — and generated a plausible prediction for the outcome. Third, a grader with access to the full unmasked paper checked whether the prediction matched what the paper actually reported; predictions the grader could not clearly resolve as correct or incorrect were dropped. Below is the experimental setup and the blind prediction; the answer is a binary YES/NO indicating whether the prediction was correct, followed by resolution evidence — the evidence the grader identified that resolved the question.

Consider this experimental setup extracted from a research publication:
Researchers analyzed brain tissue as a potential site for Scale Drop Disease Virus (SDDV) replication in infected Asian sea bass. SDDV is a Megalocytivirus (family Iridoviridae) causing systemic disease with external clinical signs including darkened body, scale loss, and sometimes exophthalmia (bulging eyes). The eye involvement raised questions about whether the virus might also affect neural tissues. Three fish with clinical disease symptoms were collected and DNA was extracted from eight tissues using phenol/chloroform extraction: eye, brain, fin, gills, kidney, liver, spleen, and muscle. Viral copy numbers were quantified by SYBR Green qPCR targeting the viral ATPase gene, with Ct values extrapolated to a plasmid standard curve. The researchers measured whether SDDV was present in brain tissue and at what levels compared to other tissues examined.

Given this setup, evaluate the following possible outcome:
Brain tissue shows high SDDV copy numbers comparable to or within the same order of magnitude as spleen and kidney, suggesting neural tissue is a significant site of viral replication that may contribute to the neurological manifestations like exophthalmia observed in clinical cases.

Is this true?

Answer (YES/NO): NO